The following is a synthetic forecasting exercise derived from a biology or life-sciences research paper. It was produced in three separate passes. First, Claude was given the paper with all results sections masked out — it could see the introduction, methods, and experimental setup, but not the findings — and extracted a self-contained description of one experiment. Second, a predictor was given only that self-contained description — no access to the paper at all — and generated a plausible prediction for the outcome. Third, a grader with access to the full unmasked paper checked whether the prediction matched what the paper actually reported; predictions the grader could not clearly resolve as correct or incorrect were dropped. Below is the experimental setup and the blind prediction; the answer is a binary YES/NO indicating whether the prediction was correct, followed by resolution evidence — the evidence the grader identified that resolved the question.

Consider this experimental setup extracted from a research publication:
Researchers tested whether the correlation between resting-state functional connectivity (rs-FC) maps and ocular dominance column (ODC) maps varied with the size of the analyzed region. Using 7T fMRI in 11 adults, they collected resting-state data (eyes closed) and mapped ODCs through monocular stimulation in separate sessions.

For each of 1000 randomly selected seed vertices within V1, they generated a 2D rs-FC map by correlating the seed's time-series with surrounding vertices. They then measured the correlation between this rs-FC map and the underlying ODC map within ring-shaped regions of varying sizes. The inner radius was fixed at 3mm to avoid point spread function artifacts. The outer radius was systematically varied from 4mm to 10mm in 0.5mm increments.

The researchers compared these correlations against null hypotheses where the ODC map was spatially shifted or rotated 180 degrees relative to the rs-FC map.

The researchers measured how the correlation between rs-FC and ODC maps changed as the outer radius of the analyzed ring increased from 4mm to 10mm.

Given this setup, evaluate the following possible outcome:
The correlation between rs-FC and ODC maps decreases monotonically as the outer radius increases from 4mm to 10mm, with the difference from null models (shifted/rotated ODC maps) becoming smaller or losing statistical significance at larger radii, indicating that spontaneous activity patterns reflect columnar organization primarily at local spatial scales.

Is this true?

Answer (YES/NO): NO